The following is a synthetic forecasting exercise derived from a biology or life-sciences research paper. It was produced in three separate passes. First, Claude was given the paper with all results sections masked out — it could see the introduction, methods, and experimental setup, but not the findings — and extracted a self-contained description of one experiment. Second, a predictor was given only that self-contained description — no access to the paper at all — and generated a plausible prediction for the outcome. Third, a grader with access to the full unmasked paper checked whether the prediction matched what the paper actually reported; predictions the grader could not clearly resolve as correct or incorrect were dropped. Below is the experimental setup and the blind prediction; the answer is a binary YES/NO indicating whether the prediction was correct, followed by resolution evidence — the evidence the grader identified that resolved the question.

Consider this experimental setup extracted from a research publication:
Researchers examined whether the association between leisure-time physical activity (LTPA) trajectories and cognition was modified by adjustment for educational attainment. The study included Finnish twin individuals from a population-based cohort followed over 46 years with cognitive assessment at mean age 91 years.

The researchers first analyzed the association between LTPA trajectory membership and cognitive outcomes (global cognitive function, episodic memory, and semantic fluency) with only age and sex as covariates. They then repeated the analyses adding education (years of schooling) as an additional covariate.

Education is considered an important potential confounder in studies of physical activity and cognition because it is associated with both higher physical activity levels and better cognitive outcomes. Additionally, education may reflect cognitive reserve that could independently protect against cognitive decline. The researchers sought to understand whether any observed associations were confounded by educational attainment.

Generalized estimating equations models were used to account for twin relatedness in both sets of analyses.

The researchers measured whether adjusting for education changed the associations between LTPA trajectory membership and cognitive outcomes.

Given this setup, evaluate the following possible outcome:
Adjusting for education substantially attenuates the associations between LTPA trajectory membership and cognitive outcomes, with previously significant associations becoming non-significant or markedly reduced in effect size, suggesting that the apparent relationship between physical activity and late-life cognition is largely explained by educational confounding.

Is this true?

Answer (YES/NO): NO